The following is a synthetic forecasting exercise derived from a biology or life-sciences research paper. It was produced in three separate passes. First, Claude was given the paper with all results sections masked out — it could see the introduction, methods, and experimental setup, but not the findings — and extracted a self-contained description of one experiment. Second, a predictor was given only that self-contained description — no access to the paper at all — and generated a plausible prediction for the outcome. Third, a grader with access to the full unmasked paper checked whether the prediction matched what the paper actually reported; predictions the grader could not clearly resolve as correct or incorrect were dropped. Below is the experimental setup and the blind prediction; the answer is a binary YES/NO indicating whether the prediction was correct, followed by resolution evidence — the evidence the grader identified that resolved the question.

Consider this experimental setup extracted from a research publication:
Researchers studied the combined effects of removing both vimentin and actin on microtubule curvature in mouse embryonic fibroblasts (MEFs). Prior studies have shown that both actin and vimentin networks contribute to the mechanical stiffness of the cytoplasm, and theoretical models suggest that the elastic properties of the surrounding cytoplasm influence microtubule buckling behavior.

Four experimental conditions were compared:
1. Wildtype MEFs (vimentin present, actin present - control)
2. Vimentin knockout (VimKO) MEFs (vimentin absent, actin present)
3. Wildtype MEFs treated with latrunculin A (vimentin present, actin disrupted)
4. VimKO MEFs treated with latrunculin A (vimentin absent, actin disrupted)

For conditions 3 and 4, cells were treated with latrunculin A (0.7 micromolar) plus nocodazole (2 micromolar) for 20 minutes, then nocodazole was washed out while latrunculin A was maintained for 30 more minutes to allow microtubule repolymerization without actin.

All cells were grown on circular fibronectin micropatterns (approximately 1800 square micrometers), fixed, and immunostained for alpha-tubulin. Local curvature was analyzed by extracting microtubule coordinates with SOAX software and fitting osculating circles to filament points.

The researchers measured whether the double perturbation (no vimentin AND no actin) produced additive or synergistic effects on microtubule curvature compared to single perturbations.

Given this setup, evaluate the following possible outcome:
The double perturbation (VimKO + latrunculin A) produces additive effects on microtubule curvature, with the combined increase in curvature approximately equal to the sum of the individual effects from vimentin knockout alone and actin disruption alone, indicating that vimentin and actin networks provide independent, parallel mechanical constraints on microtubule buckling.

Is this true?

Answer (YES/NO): NO